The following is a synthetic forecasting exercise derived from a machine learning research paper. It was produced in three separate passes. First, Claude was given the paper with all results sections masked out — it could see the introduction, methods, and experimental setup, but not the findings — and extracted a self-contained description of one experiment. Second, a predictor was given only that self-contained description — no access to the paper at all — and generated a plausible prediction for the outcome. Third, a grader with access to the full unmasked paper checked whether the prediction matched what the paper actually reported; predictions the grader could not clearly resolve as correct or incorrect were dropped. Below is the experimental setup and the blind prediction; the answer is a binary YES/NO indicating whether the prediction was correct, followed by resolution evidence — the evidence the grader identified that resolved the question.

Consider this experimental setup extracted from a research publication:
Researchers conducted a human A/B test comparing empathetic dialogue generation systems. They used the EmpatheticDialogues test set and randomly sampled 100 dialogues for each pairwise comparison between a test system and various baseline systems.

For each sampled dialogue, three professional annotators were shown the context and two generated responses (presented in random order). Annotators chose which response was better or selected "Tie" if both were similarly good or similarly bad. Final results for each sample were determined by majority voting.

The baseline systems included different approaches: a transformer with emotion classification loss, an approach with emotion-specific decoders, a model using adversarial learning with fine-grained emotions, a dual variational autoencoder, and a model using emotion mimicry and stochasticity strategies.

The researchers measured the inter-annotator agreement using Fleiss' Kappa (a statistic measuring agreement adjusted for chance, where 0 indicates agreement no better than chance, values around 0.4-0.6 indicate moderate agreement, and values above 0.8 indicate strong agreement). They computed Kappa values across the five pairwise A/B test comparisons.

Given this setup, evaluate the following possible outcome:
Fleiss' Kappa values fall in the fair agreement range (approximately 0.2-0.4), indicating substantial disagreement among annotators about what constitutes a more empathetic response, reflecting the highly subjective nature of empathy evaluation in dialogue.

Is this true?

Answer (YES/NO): NO